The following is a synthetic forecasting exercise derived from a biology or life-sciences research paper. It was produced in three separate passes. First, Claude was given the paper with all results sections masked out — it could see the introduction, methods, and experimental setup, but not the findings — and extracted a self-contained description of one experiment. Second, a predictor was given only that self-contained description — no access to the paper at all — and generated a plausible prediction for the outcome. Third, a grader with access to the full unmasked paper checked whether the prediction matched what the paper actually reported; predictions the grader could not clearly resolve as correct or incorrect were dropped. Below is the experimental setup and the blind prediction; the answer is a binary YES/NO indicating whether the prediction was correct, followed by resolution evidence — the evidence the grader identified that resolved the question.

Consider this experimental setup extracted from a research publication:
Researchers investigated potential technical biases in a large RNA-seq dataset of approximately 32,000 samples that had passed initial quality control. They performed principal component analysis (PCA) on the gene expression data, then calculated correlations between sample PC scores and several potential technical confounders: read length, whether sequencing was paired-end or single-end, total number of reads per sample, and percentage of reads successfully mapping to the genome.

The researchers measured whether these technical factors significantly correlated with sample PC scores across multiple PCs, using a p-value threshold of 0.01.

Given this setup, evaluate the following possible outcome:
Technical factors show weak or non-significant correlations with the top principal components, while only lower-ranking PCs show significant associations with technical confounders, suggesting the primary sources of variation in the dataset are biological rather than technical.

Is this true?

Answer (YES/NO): NO